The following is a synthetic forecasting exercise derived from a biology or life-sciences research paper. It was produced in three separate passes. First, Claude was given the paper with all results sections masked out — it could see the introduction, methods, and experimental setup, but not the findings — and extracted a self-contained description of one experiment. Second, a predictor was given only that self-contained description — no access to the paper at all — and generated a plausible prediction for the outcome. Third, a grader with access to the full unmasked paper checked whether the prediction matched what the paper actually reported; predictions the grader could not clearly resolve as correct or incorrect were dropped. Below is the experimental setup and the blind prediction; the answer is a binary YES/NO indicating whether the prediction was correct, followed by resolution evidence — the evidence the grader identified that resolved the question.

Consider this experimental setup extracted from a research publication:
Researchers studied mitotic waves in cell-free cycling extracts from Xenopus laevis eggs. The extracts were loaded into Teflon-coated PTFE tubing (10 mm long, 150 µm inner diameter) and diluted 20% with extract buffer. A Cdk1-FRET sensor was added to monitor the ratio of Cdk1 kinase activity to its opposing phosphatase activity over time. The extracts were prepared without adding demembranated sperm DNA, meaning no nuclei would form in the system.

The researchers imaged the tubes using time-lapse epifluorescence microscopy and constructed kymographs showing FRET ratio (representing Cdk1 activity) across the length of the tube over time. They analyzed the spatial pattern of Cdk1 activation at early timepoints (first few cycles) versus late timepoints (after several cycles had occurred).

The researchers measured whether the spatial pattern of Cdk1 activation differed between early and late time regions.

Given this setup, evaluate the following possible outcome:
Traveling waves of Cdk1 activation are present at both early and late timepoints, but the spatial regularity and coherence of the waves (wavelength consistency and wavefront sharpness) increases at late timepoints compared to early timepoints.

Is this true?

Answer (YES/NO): NO